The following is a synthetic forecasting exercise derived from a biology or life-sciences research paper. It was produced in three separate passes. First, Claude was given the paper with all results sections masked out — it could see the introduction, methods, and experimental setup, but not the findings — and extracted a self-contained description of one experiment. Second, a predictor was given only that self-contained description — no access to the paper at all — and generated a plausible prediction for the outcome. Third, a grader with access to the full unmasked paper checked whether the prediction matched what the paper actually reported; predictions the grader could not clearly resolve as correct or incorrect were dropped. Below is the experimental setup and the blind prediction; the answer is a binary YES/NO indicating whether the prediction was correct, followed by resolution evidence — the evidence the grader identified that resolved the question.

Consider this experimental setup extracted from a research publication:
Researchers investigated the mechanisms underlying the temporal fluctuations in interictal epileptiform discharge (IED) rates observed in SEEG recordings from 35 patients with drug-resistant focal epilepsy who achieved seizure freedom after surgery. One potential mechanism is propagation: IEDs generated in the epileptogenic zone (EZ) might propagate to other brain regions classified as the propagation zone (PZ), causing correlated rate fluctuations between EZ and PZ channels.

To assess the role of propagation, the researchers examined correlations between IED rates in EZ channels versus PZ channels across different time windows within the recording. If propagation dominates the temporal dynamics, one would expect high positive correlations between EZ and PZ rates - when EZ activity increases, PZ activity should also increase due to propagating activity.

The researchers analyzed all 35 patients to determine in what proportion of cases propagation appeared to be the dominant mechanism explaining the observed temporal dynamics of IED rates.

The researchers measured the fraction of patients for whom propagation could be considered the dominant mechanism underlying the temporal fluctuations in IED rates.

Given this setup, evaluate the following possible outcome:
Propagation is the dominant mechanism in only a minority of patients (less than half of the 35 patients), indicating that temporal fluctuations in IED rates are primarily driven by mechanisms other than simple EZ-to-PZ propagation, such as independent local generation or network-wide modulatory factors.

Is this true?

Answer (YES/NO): YES